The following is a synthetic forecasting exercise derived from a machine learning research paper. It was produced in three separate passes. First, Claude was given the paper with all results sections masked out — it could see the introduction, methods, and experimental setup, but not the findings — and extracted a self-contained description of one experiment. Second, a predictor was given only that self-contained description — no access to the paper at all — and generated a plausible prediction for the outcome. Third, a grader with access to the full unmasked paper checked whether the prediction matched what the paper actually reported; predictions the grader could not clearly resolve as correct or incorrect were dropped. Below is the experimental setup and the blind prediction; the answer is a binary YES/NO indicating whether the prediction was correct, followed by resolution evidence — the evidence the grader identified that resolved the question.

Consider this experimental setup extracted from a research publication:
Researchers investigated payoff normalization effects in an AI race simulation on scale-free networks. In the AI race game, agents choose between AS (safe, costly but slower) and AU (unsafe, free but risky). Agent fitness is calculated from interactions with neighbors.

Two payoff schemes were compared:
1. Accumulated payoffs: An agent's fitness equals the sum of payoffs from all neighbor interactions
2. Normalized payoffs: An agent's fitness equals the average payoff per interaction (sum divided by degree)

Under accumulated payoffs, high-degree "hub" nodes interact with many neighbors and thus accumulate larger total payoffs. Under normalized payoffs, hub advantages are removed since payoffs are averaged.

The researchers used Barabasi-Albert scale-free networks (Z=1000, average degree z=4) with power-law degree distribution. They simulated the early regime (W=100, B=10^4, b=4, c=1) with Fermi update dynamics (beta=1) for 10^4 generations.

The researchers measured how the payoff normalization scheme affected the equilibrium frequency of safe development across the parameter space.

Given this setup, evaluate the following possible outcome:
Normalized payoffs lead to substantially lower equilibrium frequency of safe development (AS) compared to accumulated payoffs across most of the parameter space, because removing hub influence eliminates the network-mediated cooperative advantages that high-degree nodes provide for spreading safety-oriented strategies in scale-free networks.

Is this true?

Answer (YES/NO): YES